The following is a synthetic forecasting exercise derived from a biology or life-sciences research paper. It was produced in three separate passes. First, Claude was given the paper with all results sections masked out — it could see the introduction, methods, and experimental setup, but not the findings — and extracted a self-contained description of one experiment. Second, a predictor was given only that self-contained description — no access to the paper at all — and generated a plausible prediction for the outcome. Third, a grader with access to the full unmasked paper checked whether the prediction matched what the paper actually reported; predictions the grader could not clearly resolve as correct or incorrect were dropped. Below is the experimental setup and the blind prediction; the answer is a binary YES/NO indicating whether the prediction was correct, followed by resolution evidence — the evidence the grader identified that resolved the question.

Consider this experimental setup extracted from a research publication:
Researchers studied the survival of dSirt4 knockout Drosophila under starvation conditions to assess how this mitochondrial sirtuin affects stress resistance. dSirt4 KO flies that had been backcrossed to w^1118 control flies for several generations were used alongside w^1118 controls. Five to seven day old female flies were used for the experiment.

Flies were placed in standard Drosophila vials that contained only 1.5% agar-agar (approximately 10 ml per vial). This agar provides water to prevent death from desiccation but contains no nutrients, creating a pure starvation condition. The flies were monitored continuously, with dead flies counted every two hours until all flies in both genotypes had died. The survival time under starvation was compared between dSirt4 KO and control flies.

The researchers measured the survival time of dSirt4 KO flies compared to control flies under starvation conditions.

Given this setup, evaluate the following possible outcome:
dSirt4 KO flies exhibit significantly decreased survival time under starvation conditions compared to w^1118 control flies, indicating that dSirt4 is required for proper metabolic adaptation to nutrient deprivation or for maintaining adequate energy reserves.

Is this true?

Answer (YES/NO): YES